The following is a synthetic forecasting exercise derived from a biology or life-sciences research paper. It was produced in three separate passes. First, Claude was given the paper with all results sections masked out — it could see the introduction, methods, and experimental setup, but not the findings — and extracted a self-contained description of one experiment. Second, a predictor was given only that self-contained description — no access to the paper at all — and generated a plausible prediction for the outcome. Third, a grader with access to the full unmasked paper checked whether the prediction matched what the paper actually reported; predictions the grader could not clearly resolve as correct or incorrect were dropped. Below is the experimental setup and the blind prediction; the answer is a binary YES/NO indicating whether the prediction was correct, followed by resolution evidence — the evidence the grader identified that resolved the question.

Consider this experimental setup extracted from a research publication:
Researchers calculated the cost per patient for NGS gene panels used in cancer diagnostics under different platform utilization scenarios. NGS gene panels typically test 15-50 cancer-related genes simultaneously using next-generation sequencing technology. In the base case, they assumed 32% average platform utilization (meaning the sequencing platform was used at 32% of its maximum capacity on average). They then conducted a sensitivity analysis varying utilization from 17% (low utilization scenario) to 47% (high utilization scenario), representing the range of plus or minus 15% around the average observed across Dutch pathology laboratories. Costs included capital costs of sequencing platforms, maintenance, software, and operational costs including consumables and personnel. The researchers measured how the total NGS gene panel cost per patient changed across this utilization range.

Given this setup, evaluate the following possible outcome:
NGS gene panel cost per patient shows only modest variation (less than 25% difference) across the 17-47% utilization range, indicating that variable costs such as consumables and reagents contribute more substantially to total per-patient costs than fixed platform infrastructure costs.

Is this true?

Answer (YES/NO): YES